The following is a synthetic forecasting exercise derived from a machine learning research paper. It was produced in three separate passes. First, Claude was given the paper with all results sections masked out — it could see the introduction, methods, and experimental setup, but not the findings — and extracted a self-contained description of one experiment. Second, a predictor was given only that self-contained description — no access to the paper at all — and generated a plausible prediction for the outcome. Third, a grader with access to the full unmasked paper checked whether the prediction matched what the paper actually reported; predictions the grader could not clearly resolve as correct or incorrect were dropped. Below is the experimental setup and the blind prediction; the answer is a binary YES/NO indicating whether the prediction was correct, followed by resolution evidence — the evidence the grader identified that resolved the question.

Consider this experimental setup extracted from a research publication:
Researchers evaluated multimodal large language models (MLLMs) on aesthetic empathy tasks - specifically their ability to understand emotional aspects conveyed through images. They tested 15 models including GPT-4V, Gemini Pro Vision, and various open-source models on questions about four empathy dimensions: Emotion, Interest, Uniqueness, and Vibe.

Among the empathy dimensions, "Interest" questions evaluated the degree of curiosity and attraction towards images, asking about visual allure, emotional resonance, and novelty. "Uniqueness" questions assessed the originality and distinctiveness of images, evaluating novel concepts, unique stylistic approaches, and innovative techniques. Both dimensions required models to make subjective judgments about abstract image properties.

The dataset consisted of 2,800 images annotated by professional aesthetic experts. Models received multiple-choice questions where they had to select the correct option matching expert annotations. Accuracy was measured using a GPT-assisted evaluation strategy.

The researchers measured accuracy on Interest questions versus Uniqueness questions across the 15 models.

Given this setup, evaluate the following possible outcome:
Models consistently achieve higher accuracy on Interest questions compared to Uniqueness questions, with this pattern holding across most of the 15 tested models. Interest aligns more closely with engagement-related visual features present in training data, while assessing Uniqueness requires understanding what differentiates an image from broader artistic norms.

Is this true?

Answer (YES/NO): YES